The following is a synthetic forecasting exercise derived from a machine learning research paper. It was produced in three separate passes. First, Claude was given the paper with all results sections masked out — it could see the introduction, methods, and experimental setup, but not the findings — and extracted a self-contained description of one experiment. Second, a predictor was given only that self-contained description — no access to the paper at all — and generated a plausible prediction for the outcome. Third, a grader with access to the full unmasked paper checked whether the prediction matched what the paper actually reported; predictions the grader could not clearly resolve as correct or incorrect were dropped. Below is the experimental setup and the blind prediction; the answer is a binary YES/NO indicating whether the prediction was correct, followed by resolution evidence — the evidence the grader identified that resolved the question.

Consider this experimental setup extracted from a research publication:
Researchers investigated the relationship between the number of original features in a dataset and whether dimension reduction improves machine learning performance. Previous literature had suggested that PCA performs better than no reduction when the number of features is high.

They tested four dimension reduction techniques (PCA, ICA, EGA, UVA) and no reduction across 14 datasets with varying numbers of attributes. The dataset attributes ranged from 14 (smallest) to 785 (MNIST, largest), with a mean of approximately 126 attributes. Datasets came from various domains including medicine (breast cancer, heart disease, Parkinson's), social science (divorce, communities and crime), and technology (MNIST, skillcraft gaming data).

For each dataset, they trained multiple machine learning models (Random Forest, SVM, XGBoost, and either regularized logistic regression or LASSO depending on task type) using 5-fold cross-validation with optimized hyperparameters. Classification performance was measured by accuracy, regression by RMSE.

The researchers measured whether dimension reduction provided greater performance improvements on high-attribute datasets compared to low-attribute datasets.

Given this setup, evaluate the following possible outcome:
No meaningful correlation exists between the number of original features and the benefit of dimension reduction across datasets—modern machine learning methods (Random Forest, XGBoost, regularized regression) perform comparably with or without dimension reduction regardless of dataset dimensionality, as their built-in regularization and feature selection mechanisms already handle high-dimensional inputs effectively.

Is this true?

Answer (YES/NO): NO